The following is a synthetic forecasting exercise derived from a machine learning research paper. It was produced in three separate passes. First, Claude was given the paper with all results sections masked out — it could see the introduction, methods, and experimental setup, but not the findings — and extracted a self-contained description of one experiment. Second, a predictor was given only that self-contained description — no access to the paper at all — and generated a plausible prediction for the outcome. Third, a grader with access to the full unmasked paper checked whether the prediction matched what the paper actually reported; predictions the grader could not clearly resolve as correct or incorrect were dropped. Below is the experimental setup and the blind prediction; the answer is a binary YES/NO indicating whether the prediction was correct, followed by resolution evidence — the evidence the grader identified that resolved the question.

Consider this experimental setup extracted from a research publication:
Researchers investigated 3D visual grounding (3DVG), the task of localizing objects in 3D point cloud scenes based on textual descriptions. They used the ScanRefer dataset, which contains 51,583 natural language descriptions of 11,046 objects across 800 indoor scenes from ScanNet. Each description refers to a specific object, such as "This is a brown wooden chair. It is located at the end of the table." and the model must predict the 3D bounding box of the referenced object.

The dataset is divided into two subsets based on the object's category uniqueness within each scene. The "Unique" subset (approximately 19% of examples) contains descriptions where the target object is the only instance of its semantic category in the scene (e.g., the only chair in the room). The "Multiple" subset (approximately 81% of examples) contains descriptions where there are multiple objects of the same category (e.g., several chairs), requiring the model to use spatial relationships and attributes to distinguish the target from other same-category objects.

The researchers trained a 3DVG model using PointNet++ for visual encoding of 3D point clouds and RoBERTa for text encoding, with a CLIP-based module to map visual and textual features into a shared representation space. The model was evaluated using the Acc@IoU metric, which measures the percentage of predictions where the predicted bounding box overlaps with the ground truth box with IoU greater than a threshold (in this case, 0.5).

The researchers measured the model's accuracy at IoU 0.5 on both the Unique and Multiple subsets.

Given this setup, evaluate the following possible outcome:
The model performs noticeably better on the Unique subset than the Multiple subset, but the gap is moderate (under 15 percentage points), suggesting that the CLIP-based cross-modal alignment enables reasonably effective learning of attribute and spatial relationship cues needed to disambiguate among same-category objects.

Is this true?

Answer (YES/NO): NO